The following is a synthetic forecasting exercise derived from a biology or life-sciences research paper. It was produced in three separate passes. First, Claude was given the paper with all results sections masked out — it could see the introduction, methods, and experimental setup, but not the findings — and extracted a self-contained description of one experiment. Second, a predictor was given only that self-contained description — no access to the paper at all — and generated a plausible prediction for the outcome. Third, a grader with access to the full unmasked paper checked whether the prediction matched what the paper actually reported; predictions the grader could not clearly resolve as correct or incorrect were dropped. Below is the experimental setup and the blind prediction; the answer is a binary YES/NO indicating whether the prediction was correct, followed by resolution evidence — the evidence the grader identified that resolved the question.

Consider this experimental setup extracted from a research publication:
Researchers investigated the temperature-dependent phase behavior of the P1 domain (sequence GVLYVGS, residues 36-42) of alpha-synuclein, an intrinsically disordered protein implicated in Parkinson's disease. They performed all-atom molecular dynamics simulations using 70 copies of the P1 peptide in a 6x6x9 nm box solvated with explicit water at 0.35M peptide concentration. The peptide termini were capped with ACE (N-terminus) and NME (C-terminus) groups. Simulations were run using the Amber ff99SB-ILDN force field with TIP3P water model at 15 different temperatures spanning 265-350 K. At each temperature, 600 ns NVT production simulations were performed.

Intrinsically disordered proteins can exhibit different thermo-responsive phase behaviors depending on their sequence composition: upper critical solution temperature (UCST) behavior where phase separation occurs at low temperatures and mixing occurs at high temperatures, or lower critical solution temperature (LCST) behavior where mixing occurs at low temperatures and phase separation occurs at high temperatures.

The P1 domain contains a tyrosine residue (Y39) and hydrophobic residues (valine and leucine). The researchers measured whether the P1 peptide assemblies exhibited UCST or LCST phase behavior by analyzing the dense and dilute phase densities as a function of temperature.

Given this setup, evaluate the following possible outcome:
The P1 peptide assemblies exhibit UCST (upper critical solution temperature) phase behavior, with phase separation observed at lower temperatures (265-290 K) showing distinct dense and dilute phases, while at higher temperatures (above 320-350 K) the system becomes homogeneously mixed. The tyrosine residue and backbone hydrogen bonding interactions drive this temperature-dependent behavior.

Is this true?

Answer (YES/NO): NO